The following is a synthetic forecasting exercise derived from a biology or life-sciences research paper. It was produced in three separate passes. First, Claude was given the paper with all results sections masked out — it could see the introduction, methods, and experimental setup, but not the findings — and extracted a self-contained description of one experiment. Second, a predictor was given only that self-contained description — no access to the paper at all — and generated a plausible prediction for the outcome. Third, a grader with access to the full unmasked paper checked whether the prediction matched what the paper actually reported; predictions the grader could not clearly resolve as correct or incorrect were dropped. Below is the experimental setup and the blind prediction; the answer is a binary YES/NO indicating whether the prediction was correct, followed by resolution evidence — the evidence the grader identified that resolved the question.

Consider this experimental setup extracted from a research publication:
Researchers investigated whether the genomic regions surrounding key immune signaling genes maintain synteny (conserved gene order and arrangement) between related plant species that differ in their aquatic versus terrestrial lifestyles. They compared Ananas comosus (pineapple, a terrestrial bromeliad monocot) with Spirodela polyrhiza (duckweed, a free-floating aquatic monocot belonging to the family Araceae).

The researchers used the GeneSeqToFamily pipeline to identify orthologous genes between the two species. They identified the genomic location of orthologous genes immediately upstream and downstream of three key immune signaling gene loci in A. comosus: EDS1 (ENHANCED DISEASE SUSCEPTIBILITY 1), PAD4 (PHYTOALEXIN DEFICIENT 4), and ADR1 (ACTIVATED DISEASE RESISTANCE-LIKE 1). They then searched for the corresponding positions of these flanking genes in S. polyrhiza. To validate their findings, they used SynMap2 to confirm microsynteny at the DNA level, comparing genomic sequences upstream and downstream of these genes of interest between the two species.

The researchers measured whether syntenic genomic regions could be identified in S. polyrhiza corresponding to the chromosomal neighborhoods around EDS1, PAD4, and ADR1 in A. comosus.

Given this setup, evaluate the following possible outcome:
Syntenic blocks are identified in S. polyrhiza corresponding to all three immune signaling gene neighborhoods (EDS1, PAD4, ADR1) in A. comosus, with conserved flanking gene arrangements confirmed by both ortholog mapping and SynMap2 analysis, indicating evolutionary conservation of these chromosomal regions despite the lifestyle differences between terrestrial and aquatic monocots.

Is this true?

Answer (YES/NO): NO